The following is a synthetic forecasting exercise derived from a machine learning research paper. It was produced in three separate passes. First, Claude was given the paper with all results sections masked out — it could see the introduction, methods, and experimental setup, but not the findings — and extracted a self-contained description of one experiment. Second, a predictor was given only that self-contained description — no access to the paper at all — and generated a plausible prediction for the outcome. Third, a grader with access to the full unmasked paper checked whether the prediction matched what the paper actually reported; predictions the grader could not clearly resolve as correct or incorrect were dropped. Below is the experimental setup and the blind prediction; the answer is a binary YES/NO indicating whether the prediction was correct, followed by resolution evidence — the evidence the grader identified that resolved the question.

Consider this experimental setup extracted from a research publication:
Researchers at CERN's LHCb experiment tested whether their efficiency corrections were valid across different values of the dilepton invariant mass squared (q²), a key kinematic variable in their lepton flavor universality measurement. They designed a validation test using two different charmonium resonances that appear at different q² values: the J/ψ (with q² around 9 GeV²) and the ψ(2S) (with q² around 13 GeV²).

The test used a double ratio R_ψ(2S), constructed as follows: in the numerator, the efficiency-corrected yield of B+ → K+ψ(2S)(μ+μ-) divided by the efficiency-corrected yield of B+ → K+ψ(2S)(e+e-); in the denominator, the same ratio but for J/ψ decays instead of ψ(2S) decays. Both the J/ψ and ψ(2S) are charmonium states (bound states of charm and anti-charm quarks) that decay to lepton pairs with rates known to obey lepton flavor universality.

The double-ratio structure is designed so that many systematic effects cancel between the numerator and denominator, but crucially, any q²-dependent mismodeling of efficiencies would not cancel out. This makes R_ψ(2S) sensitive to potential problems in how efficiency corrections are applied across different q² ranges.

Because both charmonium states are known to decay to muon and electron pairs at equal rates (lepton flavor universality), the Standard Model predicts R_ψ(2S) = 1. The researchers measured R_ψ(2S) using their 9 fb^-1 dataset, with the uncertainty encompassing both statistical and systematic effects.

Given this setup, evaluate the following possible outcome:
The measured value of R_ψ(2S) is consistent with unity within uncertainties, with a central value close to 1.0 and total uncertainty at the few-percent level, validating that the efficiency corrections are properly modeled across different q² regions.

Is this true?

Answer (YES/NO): YES